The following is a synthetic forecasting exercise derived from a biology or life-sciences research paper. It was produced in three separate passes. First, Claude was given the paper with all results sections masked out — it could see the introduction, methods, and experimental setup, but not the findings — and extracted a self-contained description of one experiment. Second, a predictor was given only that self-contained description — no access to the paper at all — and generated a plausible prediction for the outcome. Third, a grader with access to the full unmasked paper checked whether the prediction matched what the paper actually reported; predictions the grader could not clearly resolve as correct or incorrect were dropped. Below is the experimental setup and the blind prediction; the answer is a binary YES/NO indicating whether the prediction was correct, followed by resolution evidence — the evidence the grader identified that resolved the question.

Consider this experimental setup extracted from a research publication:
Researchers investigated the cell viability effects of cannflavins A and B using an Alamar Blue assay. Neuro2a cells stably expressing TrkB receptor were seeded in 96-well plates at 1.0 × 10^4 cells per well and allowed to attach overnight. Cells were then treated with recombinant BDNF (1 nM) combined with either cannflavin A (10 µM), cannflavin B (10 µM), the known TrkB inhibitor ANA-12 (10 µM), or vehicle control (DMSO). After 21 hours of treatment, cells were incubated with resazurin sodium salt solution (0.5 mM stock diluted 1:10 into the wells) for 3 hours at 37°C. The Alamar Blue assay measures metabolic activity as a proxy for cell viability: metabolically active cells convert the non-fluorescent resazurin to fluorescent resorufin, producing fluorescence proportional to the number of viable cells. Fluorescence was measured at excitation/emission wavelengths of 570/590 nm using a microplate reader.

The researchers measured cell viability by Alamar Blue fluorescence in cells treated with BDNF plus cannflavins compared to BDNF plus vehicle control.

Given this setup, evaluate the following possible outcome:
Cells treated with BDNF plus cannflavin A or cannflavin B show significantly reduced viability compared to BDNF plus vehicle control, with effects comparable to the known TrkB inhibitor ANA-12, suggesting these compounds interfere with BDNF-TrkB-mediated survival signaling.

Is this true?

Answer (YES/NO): NO